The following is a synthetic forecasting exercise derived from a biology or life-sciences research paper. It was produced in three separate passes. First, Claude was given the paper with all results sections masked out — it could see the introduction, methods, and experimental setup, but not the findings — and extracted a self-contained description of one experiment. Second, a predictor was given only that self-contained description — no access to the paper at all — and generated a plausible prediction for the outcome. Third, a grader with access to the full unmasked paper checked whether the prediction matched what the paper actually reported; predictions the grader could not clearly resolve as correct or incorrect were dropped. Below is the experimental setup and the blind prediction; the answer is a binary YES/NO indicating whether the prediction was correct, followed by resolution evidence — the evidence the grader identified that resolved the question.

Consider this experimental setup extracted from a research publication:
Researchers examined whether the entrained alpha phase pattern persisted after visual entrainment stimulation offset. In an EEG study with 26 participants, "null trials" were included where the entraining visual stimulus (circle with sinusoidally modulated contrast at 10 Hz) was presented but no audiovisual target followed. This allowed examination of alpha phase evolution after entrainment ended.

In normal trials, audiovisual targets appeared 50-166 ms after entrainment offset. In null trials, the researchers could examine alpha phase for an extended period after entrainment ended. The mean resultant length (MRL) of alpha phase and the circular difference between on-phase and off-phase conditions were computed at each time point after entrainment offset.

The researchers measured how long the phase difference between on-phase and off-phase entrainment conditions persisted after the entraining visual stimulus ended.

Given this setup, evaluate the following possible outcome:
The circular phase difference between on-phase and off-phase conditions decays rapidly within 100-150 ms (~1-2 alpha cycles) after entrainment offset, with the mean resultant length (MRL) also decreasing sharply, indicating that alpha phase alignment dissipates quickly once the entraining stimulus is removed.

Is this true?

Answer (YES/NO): NO